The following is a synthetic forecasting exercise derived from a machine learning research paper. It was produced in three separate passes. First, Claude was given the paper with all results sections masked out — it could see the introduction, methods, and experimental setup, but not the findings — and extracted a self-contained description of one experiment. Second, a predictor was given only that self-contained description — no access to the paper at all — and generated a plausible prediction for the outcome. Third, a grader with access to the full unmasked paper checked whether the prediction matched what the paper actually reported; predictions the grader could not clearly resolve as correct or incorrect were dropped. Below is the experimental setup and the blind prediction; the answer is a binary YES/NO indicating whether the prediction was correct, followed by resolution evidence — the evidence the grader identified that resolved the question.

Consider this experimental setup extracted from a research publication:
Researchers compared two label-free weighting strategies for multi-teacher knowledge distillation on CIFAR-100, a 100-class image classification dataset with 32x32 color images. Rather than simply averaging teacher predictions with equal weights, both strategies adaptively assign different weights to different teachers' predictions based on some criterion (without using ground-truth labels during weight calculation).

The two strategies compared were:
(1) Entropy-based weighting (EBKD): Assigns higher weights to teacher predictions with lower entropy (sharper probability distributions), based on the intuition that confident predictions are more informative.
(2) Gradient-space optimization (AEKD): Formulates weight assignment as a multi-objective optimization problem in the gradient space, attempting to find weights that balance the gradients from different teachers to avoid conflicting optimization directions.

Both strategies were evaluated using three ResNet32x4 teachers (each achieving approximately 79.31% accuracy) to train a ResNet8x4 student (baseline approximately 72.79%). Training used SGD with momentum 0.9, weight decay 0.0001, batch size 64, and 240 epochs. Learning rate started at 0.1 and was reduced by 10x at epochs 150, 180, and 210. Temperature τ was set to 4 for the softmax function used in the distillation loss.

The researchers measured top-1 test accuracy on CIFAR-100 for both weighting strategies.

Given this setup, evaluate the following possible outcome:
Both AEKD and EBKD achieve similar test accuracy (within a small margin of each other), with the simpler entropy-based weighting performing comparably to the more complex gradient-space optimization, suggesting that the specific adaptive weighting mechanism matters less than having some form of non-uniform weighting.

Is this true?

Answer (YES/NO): NO